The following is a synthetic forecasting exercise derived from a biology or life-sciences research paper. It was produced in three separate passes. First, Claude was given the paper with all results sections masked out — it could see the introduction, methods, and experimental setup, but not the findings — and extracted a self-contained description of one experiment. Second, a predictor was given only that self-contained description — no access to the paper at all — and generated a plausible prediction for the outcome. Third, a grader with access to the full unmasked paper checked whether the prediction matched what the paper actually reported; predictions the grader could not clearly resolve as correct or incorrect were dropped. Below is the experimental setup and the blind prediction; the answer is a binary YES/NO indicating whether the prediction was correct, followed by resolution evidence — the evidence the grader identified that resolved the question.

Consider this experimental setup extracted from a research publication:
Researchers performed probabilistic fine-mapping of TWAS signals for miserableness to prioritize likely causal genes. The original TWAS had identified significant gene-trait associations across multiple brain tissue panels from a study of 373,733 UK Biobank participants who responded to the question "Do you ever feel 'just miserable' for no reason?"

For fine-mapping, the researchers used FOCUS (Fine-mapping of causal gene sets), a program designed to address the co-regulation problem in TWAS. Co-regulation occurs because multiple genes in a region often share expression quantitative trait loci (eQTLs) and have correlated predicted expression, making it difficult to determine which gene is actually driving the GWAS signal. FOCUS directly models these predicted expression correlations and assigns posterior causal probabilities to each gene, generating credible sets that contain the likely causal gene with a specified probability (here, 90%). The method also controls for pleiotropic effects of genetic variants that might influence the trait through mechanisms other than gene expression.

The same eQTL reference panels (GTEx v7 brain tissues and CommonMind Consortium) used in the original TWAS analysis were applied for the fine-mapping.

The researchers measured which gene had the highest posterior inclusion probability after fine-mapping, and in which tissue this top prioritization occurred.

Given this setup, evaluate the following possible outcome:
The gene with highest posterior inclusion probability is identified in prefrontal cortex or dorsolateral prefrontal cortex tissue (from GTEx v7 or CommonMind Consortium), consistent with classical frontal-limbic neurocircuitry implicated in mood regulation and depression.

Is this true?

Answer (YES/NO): NO